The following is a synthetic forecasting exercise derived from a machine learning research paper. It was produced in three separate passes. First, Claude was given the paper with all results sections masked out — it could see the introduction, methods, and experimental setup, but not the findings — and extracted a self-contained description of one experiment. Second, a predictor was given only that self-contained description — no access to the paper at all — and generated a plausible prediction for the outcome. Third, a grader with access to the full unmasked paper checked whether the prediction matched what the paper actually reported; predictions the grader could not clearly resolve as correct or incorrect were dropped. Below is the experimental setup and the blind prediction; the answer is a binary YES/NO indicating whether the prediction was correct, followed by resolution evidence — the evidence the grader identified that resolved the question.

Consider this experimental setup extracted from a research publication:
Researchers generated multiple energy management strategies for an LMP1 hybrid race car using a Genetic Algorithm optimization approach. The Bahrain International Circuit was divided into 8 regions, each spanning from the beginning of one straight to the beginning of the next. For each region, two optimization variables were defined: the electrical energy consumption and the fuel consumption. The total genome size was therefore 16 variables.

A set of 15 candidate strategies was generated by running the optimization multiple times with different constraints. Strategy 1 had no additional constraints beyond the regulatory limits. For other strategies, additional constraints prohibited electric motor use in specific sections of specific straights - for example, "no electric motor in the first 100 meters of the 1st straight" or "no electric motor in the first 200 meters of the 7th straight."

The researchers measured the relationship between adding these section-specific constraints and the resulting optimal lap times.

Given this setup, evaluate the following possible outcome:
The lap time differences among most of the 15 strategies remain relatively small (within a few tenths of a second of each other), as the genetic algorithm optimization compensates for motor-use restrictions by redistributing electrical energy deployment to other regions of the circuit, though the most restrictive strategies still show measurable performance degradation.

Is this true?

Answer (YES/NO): YES